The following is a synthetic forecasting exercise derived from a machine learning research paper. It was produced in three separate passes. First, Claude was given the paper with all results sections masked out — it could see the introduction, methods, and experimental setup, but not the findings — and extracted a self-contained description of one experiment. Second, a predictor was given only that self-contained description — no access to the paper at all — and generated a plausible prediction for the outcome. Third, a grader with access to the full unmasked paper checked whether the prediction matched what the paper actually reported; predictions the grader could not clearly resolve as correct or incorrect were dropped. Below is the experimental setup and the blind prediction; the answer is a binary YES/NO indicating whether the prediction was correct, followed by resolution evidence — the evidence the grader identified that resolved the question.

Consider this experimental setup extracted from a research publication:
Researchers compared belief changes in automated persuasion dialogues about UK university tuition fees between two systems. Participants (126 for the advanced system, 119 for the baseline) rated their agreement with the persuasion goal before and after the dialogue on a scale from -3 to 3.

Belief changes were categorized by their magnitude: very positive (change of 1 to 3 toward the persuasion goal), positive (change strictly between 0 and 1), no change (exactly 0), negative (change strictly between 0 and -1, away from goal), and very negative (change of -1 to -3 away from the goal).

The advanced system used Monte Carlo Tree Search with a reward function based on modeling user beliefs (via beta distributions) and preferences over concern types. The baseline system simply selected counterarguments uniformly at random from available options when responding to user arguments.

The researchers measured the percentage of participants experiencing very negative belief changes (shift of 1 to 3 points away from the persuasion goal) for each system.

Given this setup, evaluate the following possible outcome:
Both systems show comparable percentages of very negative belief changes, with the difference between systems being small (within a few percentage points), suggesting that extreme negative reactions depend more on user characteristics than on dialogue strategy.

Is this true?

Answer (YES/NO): YES